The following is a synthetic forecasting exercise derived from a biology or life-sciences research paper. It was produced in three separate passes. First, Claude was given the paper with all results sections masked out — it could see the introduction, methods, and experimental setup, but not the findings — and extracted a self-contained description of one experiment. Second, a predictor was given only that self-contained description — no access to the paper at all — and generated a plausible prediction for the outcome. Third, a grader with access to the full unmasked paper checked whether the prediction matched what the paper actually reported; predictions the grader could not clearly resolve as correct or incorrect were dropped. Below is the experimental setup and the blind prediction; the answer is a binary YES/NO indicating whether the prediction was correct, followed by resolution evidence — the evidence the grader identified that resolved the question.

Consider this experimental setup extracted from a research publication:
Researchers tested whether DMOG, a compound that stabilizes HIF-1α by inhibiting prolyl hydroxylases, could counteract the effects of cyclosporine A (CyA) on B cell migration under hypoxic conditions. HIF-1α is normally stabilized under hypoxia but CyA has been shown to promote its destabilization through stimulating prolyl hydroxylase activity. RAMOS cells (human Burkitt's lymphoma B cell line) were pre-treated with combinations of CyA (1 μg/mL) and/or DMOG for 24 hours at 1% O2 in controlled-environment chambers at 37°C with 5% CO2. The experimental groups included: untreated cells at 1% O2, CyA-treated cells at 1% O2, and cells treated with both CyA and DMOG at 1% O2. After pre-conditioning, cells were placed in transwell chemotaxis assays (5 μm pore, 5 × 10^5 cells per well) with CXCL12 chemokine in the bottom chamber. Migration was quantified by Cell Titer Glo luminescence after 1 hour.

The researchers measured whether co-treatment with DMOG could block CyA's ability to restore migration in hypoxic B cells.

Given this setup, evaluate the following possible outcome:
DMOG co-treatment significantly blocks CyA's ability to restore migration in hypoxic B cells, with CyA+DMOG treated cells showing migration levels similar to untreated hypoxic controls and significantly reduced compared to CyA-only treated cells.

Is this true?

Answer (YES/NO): NO